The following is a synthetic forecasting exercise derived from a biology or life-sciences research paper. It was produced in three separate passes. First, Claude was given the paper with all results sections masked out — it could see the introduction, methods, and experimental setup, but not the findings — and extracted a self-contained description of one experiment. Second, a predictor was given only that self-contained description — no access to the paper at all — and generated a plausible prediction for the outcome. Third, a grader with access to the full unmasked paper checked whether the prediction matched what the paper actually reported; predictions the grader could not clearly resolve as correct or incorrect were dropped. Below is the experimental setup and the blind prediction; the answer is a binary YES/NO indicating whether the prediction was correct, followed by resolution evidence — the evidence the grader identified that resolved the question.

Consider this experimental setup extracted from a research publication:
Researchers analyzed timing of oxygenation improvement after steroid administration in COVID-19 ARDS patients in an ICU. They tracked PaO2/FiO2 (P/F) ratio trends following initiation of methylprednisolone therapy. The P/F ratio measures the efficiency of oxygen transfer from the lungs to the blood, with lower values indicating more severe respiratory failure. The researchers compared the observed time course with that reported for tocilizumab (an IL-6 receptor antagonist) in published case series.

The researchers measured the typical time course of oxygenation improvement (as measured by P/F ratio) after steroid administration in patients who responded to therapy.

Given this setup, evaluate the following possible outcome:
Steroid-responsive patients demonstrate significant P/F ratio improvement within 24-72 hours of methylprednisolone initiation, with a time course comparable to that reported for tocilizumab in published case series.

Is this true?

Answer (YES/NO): YES